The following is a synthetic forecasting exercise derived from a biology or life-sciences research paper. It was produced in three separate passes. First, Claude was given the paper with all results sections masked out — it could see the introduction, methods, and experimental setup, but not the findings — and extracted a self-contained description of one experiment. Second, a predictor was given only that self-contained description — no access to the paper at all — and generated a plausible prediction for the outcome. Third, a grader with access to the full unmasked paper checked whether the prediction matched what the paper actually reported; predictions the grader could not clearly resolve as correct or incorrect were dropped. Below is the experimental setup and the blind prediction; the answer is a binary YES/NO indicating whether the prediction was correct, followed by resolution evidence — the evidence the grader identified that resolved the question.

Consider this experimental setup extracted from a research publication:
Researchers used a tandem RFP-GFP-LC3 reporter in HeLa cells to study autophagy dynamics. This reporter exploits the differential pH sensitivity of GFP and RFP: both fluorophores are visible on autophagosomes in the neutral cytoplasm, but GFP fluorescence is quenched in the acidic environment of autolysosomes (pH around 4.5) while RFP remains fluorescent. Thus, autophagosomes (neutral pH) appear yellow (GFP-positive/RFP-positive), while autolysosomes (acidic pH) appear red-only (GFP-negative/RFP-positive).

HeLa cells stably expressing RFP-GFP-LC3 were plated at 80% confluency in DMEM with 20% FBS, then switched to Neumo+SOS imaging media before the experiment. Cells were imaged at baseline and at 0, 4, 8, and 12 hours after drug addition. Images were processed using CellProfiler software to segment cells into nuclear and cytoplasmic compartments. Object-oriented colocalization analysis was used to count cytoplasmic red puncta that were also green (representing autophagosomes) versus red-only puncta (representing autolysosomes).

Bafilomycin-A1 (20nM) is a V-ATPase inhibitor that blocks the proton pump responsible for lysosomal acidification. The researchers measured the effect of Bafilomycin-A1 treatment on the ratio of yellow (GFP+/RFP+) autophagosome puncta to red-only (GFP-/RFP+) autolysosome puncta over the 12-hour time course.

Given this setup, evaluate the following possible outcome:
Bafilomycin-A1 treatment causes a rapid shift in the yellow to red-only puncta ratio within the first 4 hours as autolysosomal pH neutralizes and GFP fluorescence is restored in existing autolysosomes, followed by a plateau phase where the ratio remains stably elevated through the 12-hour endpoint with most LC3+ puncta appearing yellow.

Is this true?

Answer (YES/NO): NO